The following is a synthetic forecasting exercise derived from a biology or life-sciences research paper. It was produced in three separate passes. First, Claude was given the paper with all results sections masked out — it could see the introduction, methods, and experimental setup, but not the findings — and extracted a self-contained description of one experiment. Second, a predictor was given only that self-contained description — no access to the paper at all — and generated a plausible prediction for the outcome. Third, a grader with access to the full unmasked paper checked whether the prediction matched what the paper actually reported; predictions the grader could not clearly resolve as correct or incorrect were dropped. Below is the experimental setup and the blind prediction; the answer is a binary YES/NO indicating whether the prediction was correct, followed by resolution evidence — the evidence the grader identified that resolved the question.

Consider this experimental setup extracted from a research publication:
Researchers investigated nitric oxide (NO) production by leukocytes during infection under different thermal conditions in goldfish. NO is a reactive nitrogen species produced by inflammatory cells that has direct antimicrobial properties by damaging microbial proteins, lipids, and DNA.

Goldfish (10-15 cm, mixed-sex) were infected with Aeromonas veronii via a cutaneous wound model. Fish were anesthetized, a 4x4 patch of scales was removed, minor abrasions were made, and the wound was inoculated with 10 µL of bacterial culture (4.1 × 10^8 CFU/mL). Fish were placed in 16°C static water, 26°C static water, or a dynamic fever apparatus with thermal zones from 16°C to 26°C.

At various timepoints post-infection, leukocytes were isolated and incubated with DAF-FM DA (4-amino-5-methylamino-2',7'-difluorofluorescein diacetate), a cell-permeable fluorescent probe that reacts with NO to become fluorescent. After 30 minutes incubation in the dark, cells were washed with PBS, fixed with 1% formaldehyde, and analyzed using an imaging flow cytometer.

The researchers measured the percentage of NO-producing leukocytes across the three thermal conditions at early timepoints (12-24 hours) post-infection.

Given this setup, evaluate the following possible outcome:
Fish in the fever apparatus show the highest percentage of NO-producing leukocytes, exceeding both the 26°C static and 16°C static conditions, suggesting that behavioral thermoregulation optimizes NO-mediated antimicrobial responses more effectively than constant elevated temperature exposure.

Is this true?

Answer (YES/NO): YES